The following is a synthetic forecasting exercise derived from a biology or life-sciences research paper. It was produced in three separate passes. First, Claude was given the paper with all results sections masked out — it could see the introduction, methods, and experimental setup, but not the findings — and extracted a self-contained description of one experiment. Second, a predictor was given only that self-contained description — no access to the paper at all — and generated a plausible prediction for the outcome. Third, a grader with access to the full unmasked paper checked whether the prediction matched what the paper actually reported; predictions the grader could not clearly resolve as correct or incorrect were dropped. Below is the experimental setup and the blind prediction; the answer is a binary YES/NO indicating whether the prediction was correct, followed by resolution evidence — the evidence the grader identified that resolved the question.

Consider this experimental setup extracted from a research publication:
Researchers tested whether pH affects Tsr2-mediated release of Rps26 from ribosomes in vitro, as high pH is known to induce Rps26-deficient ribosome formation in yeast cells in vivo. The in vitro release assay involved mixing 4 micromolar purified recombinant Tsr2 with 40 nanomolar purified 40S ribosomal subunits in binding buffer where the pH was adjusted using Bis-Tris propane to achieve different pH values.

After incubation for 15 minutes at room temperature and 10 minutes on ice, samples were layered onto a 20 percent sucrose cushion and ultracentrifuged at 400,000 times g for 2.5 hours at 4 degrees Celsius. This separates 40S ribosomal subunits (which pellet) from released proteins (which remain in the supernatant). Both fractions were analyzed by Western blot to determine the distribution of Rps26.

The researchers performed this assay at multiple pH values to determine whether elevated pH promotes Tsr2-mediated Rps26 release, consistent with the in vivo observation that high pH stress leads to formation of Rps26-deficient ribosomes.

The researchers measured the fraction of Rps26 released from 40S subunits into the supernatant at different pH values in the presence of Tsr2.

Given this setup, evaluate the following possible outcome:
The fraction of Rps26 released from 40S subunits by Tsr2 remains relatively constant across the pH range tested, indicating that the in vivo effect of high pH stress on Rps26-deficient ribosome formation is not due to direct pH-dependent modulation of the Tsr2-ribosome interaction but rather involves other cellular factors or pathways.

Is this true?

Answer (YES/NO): NO